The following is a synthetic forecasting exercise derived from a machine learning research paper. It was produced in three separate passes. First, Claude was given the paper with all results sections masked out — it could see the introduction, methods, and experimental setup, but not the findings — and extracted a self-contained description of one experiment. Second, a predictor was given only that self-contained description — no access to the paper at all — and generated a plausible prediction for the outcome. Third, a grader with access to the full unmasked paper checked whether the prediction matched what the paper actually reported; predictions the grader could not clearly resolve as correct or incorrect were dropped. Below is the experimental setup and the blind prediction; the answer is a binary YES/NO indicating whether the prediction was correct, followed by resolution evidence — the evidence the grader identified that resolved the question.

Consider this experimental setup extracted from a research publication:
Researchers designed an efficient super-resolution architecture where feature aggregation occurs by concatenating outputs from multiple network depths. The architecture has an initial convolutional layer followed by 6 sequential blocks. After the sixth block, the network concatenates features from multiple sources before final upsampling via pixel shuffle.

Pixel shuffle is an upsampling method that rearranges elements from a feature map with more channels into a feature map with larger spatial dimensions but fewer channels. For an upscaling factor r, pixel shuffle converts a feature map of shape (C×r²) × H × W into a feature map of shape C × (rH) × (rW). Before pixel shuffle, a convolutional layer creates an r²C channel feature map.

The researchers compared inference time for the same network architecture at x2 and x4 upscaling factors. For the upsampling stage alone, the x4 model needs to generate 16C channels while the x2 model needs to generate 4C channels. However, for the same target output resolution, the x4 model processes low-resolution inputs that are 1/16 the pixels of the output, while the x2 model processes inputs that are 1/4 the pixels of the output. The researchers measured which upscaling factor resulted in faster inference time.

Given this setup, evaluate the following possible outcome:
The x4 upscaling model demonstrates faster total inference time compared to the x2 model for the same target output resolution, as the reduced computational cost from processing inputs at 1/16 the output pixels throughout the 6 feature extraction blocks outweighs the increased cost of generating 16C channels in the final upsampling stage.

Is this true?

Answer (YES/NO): YES